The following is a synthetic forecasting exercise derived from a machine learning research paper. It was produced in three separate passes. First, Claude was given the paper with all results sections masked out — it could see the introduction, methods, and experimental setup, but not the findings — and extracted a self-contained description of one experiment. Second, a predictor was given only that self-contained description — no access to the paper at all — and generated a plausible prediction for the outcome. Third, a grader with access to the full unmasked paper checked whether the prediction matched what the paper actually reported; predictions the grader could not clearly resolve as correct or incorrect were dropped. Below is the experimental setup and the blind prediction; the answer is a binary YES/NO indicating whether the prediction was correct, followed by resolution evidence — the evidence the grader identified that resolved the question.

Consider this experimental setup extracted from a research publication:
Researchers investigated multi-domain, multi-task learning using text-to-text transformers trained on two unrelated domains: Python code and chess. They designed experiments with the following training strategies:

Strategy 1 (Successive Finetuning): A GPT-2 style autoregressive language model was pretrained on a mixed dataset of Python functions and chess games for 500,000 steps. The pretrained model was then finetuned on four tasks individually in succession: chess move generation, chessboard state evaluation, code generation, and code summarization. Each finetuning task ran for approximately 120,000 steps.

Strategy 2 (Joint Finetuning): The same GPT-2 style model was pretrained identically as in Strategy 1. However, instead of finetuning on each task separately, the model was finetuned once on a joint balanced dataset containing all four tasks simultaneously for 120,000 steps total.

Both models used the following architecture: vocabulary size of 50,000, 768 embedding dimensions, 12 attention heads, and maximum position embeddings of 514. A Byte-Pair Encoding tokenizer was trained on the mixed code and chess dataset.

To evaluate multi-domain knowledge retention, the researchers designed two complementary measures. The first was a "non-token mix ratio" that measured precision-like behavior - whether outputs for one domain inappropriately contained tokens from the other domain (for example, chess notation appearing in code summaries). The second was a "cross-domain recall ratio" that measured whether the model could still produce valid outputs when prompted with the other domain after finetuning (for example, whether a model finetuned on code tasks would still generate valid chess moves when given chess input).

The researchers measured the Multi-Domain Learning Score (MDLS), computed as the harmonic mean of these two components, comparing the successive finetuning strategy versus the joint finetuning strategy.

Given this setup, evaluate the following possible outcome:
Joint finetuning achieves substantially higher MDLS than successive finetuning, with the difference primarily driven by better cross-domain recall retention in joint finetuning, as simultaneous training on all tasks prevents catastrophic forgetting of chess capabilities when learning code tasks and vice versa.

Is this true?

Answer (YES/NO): YES